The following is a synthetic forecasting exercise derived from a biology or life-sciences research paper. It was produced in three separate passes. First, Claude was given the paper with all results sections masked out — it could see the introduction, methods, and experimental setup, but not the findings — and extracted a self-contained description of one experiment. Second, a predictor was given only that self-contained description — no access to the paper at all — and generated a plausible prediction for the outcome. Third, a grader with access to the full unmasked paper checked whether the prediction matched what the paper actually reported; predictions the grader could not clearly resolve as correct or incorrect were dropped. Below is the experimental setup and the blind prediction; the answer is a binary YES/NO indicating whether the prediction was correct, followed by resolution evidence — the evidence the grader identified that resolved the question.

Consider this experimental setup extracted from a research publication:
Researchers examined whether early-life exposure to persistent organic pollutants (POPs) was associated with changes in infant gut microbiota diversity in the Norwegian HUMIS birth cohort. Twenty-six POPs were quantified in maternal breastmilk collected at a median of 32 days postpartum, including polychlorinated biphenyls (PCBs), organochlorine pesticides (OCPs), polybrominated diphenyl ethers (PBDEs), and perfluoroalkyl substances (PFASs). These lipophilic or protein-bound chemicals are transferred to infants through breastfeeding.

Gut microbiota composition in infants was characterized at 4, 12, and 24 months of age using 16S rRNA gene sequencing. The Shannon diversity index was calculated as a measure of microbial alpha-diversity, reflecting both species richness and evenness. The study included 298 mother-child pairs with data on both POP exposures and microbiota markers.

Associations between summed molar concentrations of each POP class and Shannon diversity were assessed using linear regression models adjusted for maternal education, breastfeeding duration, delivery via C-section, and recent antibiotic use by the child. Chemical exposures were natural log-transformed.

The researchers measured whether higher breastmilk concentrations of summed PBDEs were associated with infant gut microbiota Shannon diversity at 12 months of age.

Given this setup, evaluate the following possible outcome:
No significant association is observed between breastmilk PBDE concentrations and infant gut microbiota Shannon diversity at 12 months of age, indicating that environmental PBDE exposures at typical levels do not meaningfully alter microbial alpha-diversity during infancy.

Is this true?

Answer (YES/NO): YES